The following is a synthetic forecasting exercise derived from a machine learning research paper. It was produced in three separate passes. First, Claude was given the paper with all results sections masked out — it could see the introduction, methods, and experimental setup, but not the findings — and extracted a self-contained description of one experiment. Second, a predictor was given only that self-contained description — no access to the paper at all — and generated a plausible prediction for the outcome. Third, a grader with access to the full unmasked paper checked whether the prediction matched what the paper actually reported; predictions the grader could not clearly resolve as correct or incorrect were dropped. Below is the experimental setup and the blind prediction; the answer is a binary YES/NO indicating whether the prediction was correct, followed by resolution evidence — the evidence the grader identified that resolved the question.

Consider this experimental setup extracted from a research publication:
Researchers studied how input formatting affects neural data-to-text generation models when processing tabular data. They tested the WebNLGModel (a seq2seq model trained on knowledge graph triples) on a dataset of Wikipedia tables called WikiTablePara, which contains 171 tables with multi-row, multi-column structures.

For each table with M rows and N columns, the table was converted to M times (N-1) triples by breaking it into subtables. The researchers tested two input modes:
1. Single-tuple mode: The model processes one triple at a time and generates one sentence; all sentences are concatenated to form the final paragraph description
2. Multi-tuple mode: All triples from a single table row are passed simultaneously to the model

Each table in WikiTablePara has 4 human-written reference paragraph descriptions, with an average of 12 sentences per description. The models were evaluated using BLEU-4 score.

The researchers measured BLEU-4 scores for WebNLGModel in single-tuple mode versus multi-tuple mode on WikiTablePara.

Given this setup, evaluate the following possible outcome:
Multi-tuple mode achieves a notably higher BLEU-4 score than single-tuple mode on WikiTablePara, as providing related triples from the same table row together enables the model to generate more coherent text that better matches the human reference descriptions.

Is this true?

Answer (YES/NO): NO